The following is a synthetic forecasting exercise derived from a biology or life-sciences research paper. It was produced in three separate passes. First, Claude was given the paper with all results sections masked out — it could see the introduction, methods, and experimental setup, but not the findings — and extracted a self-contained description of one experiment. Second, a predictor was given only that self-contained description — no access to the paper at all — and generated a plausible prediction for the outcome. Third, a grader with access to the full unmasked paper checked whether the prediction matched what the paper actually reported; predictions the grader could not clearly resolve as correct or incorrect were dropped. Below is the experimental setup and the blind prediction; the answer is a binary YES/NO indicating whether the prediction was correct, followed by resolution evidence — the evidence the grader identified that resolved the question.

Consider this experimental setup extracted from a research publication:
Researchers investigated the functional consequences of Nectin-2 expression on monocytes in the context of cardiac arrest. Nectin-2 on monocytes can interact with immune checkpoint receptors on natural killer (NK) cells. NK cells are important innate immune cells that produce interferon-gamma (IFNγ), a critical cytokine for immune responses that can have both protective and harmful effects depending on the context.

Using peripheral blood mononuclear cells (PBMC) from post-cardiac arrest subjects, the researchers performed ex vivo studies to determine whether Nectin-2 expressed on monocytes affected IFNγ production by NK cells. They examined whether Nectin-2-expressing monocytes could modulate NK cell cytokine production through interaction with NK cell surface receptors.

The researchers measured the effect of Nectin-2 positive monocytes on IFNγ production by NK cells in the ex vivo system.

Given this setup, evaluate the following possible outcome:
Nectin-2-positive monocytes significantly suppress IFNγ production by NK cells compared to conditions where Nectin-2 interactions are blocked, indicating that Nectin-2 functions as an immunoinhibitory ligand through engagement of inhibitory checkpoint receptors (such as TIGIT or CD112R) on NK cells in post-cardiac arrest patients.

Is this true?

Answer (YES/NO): YES